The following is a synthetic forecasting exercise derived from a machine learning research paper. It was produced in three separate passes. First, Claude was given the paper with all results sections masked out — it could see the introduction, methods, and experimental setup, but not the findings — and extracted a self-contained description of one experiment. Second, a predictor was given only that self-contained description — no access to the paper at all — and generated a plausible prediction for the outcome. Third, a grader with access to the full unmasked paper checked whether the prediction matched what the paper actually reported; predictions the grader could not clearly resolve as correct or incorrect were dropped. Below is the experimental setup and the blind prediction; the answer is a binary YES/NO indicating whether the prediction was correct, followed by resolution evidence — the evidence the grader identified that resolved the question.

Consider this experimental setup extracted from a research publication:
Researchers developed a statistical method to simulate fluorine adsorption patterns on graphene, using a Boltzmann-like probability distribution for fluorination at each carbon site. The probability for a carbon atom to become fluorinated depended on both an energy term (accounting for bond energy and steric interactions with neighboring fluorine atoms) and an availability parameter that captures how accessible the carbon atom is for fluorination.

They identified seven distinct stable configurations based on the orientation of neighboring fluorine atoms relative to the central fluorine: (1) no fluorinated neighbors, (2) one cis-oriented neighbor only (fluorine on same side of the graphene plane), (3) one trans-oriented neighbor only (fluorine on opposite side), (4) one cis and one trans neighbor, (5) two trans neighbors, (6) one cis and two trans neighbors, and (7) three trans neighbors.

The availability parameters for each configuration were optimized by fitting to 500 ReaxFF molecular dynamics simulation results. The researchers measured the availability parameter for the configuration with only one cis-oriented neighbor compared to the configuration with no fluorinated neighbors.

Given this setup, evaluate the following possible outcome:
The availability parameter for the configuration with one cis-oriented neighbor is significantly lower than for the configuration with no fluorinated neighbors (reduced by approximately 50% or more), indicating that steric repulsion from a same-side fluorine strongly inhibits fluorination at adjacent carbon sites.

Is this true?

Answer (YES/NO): YES